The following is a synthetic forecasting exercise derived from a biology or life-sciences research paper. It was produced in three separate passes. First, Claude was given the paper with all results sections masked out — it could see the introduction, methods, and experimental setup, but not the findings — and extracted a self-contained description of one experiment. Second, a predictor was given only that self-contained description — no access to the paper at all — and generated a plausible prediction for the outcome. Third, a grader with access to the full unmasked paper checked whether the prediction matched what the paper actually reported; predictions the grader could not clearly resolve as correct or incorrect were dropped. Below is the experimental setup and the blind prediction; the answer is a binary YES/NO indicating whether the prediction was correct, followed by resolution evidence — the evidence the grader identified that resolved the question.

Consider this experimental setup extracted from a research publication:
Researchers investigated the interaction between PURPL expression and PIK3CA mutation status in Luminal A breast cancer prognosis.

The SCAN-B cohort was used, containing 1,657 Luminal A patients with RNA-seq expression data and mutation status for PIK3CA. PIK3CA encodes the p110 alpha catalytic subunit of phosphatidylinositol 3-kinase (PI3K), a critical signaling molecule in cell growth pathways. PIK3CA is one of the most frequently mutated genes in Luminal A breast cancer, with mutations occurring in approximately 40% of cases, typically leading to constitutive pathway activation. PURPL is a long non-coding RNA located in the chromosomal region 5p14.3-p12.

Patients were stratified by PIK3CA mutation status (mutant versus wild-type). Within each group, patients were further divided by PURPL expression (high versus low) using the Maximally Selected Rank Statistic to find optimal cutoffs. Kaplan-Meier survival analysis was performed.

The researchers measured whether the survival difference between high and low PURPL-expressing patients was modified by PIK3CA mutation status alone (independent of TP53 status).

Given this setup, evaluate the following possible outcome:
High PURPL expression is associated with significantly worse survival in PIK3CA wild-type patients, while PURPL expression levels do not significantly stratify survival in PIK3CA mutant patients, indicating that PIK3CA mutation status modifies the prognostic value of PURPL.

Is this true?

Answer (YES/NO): YES